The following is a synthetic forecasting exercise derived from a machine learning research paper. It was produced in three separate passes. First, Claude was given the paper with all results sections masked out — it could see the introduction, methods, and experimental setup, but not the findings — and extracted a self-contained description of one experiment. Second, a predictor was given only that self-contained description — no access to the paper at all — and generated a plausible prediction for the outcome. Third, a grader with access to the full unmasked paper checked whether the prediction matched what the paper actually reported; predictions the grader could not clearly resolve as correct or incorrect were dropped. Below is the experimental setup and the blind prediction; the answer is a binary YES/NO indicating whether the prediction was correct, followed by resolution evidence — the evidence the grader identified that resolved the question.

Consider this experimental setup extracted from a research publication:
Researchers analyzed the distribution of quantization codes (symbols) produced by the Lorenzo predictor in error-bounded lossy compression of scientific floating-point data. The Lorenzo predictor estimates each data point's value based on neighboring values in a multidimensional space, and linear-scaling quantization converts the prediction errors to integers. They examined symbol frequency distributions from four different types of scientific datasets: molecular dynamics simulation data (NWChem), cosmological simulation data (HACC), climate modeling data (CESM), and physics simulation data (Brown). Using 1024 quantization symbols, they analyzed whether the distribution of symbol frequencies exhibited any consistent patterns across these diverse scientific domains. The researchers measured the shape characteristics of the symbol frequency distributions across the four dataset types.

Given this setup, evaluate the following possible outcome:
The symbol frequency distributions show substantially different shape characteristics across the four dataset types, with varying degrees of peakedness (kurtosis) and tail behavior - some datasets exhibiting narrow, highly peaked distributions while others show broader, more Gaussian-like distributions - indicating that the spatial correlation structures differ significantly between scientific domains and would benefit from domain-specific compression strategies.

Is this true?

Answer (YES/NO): NO